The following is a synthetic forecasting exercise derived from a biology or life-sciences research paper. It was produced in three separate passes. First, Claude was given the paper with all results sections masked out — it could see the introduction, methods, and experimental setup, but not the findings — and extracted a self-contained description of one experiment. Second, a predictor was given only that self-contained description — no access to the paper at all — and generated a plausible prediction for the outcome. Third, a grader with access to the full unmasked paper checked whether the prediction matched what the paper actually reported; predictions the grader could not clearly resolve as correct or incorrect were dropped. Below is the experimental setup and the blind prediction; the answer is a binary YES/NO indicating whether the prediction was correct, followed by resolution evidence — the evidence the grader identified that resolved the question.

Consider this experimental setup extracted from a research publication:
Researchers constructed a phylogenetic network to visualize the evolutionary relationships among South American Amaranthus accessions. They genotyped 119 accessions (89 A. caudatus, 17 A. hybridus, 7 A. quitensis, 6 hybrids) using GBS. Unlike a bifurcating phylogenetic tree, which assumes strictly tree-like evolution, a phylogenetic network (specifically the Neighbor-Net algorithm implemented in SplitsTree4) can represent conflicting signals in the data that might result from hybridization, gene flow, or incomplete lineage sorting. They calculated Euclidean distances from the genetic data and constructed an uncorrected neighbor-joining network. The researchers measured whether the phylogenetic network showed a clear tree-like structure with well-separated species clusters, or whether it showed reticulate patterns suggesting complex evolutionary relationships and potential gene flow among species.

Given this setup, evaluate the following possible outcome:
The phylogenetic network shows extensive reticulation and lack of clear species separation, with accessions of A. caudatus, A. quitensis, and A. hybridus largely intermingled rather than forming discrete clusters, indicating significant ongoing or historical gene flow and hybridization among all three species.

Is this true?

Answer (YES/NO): NO